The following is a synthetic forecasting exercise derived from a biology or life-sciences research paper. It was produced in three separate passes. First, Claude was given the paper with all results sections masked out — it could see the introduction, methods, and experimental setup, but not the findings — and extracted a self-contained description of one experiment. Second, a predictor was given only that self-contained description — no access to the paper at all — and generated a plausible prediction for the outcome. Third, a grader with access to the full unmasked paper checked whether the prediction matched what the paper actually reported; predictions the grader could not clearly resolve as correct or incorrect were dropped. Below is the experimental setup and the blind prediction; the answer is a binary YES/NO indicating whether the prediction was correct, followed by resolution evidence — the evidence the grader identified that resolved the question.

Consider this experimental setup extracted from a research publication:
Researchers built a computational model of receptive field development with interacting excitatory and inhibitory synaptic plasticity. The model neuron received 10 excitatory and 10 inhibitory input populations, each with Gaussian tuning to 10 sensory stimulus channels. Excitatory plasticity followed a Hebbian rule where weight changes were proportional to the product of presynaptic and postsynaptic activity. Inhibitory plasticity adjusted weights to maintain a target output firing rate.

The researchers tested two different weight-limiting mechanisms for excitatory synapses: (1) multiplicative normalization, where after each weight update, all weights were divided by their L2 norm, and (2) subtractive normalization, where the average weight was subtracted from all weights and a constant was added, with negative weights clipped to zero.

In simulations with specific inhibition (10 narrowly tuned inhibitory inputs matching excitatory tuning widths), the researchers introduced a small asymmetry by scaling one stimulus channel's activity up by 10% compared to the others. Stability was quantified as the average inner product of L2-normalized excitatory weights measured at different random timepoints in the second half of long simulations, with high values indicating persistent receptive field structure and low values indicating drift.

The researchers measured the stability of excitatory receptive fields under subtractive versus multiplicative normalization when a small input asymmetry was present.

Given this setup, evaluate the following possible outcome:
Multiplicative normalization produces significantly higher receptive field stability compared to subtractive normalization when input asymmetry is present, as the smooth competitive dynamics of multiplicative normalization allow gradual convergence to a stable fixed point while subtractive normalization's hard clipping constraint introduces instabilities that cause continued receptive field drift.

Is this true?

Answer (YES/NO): NO